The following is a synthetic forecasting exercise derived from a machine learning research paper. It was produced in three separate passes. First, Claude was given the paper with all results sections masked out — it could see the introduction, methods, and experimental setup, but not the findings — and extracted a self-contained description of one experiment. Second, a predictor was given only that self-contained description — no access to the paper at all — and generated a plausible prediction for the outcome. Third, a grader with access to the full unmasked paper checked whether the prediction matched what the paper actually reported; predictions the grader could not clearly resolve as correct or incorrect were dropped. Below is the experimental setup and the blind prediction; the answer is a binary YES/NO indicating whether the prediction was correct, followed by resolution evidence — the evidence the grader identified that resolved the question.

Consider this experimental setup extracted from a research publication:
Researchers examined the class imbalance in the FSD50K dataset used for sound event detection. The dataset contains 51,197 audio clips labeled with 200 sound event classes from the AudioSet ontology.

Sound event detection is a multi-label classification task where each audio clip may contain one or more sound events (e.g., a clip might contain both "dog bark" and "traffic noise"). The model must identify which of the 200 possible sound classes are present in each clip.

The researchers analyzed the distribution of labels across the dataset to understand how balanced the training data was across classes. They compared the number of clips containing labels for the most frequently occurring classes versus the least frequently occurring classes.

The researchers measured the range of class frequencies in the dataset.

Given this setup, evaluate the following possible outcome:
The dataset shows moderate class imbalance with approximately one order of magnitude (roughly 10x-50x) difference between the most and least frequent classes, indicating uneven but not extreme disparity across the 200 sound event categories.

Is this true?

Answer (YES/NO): NO